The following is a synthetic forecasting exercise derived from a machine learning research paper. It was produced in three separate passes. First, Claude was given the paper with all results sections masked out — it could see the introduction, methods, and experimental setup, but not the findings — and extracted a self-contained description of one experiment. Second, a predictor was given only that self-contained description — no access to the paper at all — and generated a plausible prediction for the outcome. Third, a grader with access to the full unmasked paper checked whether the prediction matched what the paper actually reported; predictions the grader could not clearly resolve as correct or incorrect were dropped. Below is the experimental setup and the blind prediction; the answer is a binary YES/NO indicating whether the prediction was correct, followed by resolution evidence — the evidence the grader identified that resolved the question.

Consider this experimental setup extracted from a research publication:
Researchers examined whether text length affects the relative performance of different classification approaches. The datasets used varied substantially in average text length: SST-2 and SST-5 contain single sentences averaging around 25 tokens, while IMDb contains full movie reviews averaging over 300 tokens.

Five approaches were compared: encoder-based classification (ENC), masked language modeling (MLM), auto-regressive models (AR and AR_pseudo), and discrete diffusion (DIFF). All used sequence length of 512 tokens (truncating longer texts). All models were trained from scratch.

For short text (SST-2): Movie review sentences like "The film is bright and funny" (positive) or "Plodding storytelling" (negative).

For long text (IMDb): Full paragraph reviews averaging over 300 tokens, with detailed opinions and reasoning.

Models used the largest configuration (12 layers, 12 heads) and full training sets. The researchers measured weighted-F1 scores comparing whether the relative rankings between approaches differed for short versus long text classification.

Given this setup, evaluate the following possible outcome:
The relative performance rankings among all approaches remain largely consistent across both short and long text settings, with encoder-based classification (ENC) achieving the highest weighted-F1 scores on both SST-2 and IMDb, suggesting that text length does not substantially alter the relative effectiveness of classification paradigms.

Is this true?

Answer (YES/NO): NO